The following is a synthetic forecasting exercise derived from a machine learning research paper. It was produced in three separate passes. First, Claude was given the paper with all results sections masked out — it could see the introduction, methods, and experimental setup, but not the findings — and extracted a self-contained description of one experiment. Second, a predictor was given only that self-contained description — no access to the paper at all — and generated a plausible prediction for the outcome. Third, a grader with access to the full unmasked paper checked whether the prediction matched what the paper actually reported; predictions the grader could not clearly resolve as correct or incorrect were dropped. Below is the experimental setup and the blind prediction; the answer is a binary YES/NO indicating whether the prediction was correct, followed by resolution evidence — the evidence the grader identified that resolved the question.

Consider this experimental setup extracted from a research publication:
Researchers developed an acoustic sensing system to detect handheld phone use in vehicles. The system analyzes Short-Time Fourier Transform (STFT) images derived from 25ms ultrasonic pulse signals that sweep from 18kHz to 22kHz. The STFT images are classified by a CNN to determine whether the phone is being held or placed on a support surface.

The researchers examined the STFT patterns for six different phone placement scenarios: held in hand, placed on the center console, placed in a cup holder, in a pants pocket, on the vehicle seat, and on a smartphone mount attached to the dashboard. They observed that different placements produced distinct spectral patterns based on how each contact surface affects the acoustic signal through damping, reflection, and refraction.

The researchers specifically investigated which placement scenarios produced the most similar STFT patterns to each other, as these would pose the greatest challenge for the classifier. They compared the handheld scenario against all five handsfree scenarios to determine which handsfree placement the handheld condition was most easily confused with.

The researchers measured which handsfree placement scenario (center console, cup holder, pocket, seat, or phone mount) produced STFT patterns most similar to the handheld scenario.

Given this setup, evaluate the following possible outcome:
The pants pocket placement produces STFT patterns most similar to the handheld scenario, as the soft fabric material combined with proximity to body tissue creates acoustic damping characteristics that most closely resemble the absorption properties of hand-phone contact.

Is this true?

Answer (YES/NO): NO